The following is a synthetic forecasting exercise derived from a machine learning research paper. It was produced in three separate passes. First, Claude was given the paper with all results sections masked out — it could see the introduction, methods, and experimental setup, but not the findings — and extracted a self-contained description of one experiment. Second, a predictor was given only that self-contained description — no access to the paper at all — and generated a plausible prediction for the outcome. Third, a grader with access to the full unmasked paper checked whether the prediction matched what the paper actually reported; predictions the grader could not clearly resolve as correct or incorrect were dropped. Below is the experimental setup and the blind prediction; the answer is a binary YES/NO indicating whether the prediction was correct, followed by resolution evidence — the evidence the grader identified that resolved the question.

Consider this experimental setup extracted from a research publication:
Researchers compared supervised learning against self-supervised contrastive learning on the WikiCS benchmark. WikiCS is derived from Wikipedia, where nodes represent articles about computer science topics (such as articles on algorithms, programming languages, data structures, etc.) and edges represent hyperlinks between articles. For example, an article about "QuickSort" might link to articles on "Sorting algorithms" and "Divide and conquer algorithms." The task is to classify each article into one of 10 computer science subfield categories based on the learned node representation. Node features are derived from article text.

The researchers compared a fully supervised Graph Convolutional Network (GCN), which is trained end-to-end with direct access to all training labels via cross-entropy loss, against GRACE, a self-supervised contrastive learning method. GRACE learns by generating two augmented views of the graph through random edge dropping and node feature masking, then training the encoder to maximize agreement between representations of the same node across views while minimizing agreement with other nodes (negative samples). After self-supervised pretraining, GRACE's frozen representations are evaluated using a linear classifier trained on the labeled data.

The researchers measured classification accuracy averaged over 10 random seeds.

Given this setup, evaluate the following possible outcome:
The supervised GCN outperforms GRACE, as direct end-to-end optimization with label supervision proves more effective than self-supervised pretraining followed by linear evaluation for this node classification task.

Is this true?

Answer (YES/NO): NO